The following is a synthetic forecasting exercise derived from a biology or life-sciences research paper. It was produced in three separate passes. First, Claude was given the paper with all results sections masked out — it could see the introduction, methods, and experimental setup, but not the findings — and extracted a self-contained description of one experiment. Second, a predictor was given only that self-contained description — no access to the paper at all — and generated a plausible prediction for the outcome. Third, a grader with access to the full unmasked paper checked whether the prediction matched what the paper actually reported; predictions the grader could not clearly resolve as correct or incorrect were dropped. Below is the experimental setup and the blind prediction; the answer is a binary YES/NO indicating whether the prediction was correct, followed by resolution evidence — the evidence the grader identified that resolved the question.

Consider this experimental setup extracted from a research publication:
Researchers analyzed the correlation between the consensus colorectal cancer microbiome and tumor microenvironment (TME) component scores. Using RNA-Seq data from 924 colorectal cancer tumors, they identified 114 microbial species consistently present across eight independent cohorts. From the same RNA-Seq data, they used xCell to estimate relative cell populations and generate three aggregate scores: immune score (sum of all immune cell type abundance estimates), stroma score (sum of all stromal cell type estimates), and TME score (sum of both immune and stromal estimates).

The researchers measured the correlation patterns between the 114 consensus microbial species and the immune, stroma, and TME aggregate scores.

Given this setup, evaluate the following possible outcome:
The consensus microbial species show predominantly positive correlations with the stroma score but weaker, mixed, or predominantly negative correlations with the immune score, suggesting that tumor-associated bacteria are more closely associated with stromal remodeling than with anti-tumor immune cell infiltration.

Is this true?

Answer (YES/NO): NO